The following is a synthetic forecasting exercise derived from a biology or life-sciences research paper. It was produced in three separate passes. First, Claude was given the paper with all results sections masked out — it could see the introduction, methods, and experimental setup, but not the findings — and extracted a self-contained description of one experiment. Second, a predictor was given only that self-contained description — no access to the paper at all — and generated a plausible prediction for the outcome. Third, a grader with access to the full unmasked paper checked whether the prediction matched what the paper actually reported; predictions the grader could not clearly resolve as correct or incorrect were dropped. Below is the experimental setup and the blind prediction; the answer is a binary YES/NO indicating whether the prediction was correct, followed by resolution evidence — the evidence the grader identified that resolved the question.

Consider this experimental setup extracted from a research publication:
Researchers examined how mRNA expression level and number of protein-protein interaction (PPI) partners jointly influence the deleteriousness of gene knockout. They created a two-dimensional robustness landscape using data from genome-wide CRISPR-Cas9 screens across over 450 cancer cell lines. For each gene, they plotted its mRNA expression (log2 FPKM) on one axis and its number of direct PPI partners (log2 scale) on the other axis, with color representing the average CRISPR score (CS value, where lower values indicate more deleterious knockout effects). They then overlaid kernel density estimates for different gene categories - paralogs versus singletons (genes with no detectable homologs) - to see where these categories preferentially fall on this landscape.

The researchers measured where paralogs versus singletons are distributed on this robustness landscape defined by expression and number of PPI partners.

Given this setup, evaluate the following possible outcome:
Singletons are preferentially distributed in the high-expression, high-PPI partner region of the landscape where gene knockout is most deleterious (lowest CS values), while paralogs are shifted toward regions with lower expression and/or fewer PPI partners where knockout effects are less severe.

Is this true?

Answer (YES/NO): YES